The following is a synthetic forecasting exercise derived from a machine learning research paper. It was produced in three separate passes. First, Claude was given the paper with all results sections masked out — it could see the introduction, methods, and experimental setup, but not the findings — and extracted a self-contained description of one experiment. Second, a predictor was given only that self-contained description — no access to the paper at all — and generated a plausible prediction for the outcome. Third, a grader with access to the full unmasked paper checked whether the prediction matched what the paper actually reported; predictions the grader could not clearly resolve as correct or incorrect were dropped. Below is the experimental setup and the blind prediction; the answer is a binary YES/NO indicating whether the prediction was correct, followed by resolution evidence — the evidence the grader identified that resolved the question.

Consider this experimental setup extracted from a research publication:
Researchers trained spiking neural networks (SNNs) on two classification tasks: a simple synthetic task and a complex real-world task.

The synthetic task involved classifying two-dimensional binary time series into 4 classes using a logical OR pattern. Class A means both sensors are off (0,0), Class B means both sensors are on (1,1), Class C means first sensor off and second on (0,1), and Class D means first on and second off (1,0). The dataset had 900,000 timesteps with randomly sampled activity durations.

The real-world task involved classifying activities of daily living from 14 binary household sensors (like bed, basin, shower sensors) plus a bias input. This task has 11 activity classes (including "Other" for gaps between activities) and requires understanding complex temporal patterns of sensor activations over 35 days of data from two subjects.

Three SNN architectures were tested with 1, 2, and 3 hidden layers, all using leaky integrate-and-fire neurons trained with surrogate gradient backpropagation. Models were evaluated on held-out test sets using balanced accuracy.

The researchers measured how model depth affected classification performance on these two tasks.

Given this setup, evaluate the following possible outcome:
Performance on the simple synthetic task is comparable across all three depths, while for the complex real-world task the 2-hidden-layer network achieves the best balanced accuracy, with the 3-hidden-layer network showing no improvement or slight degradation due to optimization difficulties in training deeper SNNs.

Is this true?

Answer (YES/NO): NO